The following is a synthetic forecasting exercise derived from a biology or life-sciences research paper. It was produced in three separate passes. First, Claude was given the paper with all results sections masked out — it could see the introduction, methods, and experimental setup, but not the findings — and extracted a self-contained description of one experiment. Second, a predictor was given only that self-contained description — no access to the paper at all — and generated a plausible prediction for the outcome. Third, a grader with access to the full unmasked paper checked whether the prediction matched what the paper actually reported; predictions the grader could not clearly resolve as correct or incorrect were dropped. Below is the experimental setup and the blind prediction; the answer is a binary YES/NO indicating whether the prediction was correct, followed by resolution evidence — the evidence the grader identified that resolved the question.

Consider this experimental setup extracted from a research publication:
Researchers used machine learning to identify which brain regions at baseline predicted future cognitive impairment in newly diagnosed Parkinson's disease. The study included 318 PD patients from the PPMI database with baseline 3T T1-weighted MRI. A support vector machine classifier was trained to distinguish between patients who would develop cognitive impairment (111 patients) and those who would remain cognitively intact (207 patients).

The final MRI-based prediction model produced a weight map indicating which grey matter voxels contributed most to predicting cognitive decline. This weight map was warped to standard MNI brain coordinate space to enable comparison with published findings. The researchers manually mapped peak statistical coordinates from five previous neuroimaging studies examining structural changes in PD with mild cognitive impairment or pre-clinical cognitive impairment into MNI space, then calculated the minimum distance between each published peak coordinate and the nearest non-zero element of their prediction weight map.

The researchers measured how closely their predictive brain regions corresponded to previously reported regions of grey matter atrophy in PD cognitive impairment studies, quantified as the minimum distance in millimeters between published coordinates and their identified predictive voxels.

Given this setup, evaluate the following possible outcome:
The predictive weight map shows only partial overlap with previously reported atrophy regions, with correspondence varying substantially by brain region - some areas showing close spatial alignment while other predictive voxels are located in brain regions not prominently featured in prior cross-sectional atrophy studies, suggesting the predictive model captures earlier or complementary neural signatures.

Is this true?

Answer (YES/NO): YES